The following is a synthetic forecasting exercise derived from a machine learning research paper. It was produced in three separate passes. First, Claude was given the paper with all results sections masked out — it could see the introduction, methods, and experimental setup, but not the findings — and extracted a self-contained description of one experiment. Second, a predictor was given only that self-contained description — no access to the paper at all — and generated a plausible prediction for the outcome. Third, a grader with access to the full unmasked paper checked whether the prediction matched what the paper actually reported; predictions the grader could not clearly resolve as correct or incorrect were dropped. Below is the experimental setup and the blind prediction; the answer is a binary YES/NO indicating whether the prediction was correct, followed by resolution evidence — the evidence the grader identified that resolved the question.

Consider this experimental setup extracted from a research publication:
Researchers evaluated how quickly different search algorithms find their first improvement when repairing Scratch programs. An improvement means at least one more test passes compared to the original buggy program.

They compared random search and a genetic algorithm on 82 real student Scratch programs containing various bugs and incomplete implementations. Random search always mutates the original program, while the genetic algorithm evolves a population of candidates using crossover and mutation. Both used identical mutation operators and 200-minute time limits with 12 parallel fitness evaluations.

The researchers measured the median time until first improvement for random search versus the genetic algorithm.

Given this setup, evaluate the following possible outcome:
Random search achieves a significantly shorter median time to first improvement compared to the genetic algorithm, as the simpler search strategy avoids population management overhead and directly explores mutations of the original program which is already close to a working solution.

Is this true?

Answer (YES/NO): YES